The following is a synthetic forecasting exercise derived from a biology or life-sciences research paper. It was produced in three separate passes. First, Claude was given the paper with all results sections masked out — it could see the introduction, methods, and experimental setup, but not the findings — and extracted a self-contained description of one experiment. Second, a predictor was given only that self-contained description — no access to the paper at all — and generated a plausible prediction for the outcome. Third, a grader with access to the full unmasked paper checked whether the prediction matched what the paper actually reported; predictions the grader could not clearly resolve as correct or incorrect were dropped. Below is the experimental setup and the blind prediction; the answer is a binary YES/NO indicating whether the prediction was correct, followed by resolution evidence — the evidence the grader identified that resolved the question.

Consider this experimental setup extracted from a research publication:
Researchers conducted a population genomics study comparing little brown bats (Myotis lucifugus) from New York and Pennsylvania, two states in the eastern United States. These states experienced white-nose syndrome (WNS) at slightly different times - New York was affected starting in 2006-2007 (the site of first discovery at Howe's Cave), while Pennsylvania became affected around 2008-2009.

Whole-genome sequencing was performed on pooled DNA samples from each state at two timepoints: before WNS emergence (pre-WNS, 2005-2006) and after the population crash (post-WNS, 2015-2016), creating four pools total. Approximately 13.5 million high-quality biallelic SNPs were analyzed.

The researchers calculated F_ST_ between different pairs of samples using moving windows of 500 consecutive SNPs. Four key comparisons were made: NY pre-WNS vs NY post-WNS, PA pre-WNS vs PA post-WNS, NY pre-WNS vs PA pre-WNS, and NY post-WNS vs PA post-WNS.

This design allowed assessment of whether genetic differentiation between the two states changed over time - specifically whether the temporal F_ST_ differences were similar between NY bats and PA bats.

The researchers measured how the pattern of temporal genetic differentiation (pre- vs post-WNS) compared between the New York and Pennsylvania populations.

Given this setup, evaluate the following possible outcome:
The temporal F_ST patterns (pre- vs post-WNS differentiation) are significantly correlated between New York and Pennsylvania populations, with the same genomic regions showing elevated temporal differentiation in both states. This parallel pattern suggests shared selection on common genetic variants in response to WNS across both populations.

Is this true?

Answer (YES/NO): NO